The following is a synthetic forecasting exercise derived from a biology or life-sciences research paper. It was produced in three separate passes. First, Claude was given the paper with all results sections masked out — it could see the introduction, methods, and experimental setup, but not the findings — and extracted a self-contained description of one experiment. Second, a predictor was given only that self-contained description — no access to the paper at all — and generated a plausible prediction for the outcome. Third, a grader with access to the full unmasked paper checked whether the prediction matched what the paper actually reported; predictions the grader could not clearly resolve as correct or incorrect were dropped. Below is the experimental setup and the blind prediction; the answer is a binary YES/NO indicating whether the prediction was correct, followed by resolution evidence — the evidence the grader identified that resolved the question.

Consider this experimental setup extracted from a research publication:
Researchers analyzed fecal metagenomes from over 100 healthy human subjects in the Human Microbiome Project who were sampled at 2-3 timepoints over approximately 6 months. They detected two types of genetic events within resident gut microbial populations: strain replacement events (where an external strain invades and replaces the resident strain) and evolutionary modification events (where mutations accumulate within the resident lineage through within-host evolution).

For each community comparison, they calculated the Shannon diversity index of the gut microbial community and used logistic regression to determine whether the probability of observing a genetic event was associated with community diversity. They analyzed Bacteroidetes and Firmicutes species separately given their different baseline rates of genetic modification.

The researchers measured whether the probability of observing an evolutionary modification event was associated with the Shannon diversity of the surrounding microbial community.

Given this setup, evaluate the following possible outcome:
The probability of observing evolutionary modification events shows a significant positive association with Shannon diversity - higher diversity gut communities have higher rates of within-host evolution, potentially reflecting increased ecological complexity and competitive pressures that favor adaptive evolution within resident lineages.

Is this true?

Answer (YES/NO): YES